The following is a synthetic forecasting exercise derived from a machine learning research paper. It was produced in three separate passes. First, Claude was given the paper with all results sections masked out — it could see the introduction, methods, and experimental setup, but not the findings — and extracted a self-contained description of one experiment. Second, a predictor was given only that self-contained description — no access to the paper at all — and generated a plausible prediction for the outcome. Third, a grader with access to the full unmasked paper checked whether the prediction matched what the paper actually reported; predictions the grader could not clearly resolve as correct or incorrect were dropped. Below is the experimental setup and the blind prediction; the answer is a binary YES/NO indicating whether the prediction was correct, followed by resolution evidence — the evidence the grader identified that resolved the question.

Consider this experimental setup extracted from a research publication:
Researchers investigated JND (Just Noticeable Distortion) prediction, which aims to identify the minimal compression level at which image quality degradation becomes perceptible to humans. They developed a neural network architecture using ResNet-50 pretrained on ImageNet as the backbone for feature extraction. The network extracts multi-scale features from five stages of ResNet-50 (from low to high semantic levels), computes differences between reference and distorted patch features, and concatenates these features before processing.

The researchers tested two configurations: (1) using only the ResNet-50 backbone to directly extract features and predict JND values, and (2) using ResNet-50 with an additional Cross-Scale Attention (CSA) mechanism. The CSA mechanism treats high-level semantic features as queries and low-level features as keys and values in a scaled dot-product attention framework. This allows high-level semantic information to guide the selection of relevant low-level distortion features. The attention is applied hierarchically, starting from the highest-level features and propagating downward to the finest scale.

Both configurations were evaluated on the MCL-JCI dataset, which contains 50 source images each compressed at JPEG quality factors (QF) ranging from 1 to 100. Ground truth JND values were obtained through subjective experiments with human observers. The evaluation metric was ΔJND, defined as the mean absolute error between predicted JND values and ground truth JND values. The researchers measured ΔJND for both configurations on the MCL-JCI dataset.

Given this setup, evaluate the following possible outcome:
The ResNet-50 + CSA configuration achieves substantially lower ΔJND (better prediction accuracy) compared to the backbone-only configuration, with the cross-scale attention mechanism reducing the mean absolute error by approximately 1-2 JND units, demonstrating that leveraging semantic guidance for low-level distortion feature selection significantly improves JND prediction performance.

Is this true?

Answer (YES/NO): NO